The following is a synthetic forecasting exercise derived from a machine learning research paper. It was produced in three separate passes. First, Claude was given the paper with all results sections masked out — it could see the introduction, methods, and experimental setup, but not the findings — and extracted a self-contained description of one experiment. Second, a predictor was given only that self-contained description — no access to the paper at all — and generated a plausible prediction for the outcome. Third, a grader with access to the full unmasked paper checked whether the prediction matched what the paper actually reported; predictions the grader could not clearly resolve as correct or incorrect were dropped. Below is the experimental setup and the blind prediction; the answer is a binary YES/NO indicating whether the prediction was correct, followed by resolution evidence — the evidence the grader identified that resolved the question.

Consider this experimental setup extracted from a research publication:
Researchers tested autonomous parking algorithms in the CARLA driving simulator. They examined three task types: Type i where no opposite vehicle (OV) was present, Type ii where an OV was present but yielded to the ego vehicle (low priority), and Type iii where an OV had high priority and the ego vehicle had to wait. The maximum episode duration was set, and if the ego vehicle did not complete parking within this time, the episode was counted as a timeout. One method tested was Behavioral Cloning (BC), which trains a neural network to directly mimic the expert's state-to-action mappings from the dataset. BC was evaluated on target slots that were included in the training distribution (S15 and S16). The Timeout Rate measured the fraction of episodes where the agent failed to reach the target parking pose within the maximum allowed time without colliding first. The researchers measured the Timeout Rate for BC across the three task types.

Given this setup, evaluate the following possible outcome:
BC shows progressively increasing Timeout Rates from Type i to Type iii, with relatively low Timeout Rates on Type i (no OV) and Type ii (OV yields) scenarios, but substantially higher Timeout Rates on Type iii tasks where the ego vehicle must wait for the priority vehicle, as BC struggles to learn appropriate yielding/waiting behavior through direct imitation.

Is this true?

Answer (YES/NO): NO